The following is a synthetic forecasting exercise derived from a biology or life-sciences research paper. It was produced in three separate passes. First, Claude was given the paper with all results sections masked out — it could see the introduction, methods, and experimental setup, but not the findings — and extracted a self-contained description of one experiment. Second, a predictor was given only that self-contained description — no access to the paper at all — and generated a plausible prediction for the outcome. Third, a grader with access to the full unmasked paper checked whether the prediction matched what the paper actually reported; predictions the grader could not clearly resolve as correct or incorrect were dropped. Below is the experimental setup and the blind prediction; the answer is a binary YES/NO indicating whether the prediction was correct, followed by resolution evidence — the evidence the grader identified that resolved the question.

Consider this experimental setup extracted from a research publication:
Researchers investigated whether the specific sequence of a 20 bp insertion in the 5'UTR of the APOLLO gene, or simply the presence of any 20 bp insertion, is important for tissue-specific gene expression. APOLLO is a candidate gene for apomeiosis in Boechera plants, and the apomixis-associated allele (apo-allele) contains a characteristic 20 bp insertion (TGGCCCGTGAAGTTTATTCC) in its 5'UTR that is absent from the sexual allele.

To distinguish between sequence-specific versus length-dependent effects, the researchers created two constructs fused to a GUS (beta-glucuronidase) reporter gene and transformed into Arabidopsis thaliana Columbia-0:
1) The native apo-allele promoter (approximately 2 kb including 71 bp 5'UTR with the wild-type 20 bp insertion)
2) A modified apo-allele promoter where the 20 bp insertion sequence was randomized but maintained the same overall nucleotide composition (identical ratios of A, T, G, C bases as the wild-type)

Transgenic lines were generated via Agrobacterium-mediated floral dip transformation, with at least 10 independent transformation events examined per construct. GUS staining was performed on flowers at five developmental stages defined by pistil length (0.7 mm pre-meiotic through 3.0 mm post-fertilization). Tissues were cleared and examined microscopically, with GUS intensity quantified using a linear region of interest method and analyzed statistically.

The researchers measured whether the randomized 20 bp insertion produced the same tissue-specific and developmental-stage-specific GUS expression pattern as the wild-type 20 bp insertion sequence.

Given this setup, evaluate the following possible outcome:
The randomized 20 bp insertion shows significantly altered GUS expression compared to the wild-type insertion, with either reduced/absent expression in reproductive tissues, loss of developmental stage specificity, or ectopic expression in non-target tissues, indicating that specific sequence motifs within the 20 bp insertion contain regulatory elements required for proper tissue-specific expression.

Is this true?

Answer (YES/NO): YES